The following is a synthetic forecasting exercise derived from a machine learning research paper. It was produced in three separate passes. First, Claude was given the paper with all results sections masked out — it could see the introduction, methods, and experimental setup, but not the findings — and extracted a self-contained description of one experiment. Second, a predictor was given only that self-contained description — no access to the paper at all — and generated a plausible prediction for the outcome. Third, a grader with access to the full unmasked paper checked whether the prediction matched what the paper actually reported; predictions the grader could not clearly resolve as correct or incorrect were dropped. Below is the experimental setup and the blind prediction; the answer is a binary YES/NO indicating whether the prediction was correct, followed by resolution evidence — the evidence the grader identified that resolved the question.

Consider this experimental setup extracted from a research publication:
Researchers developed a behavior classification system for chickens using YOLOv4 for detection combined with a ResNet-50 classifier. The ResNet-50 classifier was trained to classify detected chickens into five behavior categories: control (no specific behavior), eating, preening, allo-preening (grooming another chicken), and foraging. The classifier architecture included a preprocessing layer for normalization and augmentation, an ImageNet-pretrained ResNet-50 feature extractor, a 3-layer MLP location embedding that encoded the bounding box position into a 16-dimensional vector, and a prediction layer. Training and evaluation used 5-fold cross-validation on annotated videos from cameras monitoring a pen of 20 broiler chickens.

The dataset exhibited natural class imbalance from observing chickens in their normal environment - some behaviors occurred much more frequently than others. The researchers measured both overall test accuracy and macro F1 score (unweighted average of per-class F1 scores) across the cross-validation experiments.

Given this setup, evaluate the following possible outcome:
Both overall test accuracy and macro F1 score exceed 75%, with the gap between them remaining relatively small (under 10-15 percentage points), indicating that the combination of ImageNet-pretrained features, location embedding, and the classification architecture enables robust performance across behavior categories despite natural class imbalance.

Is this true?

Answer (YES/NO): NO